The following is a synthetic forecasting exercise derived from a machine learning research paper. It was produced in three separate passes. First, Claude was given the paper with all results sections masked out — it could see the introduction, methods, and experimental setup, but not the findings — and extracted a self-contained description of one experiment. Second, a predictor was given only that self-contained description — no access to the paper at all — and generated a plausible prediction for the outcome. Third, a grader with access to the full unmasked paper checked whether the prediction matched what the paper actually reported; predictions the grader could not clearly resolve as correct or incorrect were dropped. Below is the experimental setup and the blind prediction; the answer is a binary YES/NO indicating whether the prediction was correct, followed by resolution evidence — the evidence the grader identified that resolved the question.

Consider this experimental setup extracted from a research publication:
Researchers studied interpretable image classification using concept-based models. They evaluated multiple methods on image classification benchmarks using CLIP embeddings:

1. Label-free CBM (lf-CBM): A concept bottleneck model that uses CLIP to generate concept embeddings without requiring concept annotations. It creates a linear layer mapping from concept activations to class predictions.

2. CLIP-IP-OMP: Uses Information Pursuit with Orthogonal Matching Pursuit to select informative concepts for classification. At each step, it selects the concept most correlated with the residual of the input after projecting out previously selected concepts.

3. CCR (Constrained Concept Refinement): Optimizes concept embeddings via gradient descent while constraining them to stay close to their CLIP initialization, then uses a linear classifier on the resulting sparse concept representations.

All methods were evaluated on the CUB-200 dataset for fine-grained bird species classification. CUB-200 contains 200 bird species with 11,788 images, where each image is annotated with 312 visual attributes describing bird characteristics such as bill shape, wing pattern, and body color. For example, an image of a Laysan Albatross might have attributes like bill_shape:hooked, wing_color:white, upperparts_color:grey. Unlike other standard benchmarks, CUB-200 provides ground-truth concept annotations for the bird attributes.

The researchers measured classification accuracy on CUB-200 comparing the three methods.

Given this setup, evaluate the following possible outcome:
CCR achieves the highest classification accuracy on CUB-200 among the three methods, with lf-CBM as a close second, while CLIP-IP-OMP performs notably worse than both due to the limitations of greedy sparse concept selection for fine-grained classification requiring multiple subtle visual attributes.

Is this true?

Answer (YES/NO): NO